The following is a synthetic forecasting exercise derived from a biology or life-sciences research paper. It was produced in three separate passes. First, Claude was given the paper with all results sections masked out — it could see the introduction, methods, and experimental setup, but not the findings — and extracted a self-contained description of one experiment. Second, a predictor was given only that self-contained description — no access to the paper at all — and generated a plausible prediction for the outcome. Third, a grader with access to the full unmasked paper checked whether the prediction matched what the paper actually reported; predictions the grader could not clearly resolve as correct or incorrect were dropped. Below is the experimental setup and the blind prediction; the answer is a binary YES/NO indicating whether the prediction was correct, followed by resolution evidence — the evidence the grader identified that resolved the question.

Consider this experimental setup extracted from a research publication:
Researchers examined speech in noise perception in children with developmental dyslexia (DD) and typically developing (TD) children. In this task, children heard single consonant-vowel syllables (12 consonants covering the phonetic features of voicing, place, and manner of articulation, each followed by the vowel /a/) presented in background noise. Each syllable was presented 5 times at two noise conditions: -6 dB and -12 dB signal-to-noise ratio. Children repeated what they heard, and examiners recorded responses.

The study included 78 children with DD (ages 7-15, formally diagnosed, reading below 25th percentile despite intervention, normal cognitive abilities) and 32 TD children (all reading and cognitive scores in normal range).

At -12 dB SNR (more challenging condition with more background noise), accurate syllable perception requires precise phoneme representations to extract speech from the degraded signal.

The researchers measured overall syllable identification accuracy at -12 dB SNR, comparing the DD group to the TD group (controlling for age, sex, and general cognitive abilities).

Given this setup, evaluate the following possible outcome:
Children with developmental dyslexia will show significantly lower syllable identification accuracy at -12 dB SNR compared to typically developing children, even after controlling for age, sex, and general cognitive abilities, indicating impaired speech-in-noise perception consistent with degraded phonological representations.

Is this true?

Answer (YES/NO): NO